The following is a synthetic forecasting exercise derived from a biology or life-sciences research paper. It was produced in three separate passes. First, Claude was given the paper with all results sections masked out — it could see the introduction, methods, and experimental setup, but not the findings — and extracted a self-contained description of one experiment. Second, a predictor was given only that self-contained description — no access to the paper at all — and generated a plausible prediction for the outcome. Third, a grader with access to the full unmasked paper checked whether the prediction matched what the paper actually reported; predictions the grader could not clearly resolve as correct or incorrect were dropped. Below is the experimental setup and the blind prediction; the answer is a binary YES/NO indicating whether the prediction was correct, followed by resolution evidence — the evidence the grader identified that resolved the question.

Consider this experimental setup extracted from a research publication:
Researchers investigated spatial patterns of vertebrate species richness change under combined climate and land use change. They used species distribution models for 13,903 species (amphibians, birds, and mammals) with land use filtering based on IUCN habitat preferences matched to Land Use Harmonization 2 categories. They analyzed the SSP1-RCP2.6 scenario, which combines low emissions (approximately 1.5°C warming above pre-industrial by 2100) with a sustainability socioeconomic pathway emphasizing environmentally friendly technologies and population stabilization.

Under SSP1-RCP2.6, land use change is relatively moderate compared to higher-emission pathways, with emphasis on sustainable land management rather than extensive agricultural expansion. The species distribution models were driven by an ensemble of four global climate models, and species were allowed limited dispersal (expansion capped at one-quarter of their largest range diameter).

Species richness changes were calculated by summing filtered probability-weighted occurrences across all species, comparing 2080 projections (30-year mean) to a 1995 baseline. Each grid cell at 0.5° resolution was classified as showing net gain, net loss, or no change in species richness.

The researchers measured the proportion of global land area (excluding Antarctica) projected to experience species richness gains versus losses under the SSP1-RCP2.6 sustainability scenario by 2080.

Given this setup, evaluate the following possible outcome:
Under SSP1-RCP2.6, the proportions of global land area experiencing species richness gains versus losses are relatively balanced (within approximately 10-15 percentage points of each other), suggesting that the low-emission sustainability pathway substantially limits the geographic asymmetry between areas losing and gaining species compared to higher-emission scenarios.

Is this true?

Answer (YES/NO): NO